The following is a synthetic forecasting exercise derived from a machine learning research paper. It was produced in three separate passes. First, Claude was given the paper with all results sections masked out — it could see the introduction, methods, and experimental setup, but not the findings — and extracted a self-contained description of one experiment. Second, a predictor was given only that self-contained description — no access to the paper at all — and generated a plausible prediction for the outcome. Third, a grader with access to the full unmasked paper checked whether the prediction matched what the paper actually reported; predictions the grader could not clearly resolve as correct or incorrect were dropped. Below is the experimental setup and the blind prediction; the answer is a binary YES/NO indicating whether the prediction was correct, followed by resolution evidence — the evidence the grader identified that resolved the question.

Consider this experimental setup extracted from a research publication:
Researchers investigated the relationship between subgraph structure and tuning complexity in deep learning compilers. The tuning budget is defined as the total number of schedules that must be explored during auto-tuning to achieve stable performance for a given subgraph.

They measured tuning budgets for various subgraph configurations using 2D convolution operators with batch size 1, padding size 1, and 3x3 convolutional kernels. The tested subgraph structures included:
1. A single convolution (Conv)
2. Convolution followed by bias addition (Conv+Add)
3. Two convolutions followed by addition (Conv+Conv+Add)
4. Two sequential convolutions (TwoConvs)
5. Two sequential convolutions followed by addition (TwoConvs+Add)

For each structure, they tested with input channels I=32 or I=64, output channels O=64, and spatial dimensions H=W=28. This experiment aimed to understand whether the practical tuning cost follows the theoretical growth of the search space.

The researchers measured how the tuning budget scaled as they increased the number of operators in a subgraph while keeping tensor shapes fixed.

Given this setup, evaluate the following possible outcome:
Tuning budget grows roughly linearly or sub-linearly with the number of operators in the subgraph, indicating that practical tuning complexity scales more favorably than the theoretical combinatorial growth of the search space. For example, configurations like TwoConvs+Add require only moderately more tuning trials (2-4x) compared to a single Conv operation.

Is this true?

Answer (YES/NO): YES